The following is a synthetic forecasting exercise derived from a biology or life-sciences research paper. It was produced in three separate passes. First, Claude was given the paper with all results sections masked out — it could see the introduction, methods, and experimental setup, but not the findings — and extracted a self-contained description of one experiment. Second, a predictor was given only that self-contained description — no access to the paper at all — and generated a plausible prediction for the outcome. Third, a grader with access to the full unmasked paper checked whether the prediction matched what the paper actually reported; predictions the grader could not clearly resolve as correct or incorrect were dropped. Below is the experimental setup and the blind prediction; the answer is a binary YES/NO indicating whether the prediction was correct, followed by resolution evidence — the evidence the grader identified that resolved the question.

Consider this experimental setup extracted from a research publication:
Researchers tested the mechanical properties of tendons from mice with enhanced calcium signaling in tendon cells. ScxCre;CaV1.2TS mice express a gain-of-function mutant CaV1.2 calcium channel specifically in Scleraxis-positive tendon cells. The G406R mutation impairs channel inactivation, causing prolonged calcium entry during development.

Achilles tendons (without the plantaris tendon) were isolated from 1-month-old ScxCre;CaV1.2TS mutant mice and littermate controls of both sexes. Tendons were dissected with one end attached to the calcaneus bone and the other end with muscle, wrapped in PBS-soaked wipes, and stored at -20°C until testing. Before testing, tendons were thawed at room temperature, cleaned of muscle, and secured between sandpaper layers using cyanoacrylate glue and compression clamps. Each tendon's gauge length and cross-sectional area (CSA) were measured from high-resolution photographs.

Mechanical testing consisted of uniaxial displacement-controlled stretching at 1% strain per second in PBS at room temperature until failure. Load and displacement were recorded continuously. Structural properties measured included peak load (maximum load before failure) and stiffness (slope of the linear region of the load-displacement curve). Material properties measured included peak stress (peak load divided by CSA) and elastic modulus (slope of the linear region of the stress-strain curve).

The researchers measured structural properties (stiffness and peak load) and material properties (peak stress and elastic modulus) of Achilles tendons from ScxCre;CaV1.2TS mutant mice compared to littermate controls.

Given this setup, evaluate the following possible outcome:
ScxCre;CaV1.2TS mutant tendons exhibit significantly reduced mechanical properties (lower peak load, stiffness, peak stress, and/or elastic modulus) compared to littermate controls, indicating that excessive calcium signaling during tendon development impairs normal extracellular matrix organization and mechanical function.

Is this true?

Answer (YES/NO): NO